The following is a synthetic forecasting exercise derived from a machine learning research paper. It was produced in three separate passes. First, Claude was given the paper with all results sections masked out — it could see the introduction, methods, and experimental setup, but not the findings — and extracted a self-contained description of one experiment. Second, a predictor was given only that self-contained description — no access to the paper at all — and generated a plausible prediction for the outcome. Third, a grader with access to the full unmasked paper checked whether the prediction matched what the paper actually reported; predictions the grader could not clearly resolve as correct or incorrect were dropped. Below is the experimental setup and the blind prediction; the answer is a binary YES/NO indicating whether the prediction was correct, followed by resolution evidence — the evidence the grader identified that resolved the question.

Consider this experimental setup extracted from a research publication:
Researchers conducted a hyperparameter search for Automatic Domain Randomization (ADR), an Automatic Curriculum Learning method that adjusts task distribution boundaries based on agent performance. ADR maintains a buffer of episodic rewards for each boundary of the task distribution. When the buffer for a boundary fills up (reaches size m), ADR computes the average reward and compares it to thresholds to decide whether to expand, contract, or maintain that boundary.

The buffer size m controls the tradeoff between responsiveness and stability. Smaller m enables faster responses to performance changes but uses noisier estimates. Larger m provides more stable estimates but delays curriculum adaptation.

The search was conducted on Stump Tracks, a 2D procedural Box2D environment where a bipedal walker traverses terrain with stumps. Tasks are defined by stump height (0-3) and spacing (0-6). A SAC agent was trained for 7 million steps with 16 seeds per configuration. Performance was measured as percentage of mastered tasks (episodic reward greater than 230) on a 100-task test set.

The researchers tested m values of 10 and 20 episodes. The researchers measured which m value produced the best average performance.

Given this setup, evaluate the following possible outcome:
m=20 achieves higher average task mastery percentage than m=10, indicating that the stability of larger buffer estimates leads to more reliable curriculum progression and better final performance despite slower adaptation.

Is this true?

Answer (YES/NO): NO